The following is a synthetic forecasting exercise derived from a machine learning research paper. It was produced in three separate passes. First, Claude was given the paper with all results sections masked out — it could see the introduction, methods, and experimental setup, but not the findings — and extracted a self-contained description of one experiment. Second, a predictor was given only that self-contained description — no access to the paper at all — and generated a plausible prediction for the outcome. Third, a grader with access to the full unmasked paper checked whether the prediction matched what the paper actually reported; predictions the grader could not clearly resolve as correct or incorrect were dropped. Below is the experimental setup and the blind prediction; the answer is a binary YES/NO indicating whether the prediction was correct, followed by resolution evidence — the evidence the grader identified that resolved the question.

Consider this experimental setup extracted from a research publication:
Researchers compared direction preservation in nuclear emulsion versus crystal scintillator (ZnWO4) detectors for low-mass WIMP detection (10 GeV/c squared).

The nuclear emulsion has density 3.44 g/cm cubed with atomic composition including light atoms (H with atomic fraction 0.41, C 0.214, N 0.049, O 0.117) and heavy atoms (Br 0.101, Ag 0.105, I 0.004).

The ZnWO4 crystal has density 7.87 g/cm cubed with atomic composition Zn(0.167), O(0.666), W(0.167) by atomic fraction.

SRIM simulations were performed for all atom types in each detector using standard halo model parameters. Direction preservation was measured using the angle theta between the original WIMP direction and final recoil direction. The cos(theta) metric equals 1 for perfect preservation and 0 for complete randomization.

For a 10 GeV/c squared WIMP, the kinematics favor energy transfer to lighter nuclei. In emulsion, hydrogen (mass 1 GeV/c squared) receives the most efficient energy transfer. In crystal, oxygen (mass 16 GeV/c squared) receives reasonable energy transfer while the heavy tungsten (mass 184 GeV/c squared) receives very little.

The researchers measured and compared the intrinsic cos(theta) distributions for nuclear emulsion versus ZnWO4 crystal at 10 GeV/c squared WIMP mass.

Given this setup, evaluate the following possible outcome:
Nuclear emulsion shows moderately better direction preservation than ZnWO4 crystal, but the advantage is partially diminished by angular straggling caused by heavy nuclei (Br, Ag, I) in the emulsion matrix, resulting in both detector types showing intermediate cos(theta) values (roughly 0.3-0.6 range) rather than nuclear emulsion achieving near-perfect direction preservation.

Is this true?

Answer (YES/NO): NO